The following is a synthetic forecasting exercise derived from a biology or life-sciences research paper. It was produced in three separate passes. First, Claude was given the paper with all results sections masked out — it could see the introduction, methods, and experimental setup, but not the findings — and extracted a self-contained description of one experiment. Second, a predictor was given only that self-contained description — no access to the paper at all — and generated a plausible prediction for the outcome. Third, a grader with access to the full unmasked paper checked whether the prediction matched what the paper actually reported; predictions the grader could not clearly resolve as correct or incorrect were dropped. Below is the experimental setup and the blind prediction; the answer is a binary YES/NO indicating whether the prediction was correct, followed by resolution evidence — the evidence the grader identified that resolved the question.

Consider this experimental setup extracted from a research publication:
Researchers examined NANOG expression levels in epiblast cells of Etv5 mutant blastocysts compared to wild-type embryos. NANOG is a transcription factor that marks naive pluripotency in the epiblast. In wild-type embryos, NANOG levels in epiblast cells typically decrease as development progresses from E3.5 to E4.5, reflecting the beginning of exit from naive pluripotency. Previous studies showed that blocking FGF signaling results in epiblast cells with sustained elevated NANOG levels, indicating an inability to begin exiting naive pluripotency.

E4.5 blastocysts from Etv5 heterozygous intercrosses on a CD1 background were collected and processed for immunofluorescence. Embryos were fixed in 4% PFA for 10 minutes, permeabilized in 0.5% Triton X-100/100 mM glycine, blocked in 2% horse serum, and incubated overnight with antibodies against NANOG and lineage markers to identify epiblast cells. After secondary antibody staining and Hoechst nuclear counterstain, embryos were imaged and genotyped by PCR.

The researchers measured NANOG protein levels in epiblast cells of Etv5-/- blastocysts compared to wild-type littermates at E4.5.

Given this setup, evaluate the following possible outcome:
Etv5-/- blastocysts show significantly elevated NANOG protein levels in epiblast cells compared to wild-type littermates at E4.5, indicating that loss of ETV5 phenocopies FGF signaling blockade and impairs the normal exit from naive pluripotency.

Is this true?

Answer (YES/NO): YES